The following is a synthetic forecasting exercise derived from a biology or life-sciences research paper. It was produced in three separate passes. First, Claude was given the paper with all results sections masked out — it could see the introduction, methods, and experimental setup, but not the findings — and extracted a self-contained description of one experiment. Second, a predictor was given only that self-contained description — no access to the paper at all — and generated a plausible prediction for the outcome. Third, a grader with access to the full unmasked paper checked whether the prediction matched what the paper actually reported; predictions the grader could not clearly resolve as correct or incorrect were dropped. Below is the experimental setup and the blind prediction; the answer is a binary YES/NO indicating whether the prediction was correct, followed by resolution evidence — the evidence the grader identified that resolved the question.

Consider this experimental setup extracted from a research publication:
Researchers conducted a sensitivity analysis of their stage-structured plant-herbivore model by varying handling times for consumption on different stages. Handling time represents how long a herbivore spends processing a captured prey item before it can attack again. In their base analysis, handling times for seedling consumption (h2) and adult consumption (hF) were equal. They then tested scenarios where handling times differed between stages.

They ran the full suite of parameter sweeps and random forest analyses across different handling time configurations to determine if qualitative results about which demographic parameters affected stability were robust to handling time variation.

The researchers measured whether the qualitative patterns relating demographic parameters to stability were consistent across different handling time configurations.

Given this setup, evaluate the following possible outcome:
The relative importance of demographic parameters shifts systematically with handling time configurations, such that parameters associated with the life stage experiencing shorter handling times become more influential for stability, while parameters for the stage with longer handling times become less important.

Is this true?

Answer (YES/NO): NO